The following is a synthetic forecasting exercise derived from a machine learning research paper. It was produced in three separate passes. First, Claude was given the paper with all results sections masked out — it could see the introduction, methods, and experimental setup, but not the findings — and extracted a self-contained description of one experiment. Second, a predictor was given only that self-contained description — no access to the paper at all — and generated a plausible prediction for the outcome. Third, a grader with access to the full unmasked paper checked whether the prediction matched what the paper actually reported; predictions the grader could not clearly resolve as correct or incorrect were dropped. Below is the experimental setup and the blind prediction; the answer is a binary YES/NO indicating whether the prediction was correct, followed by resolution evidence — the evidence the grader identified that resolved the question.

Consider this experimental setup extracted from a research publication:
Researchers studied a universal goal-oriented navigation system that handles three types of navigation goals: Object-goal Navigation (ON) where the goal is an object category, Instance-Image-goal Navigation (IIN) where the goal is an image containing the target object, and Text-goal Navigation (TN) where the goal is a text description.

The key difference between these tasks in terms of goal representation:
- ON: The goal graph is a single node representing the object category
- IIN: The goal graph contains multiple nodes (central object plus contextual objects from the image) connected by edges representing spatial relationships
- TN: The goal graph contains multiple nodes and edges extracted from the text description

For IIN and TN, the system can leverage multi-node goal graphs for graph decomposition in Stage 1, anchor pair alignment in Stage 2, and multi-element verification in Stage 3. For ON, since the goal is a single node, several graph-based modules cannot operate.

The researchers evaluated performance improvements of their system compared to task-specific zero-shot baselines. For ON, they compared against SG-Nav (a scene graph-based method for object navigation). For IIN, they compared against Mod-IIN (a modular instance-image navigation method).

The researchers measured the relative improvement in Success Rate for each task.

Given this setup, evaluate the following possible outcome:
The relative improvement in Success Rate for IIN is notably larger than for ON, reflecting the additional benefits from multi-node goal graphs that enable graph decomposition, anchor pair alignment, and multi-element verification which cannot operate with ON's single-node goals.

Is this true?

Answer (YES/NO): YES